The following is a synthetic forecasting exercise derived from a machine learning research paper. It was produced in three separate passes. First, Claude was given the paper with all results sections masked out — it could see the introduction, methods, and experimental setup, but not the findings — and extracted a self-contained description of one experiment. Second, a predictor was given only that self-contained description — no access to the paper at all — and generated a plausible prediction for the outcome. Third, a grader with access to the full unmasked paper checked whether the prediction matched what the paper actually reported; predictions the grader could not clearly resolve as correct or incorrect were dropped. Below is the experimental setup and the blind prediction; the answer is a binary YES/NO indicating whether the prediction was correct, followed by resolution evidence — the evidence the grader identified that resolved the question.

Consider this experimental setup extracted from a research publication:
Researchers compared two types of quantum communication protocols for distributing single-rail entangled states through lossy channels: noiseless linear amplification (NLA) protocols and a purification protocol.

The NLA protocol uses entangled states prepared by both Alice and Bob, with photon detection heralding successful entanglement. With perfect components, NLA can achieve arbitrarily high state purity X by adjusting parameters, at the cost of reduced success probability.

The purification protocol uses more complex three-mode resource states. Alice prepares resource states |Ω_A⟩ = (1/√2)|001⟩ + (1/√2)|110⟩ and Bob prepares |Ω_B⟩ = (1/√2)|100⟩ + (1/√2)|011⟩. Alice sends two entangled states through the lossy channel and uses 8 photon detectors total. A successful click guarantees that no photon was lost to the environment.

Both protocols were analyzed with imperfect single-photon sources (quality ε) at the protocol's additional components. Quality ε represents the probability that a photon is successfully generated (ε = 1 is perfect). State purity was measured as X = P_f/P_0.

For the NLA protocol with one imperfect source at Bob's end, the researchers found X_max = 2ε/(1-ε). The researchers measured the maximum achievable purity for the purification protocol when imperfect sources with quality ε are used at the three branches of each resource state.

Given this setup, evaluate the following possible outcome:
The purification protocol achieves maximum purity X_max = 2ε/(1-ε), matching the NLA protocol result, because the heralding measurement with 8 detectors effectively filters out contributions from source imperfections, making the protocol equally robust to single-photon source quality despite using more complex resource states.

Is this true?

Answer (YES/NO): NO